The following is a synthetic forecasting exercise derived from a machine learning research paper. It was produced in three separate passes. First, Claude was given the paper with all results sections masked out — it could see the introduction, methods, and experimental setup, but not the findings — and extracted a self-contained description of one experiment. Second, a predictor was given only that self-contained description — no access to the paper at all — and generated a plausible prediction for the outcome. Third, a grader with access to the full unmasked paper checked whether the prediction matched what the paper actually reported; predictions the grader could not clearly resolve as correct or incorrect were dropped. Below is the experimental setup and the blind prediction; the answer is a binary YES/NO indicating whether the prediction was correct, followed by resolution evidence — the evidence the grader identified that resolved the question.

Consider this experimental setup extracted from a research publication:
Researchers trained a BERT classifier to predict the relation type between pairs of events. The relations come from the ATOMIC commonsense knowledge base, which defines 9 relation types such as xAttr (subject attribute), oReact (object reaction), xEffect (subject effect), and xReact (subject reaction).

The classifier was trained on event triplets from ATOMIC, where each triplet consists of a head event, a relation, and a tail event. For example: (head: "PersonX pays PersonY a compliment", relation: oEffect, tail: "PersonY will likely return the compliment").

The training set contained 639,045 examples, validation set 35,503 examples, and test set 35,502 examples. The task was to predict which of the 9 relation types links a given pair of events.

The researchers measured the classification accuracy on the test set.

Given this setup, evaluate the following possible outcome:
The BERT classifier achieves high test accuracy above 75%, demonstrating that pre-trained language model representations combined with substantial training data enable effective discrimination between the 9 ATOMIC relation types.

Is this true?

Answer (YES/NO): YES